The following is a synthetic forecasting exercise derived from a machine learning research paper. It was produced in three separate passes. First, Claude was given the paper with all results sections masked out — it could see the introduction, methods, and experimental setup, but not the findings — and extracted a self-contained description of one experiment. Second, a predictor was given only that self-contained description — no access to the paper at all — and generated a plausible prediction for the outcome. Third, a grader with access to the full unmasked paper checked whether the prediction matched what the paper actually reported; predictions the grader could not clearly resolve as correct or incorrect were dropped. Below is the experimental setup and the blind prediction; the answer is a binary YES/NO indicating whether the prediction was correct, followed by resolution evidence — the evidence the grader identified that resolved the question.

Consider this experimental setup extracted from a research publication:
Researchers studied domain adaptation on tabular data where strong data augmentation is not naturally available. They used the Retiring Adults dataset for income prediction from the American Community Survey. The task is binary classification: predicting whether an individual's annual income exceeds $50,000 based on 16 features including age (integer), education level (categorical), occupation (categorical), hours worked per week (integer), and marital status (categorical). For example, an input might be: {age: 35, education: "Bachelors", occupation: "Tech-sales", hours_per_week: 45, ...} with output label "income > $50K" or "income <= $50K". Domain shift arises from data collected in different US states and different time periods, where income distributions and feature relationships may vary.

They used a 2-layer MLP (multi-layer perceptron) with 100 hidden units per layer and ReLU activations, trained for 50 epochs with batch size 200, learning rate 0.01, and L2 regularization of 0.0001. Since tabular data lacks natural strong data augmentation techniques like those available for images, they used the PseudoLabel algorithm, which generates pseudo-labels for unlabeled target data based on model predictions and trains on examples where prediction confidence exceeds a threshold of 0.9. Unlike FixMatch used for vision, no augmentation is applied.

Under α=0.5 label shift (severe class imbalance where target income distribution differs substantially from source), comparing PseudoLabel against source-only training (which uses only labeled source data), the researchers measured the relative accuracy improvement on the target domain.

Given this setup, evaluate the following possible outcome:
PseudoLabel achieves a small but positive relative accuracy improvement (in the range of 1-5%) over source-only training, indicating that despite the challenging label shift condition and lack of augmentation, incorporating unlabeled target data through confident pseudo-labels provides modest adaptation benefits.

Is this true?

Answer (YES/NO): NO